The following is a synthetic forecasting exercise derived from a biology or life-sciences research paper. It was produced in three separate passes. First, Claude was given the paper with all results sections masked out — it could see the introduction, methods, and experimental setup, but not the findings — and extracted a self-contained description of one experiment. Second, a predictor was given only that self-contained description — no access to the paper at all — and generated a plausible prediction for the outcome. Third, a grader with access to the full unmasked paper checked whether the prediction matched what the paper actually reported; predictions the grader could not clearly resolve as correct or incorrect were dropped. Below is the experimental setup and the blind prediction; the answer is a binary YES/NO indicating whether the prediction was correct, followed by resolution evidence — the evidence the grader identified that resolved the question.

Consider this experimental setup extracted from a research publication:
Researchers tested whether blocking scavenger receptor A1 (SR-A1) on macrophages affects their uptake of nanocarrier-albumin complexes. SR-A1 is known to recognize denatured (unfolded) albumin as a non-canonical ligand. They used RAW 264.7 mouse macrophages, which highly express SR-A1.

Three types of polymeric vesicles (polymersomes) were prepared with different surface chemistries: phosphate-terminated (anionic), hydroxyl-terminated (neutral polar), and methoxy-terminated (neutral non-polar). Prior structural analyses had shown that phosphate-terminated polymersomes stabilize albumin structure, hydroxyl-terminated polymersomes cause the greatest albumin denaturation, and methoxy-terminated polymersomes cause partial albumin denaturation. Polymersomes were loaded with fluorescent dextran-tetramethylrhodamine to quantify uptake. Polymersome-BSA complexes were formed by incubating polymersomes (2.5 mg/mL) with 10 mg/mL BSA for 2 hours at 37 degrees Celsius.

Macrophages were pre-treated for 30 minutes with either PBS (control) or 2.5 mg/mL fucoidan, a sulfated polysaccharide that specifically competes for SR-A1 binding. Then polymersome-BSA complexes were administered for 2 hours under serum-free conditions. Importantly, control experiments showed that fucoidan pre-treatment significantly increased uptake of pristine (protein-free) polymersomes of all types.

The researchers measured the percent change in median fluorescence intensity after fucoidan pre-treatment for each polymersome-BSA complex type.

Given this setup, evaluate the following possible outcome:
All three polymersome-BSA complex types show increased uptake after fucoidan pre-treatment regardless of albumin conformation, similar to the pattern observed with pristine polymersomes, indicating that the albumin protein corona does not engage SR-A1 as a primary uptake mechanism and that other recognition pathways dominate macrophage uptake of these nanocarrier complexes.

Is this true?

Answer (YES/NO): NO